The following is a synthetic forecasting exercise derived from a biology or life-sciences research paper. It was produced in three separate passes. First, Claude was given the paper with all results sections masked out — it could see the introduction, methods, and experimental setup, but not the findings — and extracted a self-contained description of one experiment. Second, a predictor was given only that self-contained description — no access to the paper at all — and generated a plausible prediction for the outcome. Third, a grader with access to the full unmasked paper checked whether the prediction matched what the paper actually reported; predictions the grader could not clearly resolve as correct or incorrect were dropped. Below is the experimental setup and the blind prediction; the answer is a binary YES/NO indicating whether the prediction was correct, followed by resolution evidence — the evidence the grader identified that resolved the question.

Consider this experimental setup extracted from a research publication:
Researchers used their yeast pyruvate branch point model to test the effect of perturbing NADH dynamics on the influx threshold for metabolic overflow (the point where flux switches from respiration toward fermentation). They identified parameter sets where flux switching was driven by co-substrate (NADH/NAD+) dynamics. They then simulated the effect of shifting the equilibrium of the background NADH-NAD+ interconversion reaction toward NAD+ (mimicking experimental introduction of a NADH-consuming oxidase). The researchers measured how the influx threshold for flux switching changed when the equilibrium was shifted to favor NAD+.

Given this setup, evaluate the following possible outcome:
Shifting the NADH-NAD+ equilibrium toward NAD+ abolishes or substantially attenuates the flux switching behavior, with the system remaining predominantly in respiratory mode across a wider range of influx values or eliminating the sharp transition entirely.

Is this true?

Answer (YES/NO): NO